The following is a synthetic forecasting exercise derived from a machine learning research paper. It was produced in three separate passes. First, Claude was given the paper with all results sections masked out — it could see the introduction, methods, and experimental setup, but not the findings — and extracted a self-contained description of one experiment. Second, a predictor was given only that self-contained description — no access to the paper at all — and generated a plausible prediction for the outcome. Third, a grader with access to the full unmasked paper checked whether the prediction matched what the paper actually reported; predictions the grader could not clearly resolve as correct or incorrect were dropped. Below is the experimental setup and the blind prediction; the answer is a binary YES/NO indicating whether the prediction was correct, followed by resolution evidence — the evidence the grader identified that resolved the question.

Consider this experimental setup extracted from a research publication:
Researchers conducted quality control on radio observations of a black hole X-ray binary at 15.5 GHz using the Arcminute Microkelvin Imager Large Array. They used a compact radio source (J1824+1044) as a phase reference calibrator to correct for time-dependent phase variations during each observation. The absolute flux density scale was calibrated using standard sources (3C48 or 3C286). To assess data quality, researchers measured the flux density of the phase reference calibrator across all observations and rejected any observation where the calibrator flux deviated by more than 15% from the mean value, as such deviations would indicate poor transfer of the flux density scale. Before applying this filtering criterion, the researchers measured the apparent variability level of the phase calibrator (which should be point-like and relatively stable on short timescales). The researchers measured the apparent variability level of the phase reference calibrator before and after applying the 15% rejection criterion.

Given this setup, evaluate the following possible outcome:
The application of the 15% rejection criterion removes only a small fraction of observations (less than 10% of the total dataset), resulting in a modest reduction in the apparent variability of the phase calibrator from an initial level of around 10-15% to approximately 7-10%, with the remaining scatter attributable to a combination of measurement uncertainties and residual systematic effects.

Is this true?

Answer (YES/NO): NO